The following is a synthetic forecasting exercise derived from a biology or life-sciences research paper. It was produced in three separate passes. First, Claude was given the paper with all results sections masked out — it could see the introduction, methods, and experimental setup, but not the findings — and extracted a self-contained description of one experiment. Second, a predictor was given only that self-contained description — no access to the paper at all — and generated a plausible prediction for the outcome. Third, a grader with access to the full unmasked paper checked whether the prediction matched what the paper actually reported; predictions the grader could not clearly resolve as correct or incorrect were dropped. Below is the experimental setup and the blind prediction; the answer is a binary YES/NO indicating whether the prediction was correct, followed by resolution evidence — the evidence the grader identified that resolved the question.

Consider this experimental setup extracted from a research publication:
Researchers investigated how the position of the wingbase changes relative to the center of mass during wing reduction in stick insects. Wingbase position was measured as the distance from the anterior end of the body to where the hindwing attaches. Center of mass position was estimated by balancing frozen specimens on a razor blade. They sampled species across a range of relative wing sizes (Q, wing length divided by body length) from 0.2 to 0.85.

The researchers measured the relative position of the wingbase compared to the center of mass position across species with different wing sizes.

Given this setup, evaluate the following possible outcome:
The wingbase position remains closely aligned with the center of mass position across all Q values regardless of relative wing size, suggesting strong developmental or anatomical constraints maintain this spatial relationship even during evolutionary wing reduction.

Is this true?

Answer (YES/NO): NO